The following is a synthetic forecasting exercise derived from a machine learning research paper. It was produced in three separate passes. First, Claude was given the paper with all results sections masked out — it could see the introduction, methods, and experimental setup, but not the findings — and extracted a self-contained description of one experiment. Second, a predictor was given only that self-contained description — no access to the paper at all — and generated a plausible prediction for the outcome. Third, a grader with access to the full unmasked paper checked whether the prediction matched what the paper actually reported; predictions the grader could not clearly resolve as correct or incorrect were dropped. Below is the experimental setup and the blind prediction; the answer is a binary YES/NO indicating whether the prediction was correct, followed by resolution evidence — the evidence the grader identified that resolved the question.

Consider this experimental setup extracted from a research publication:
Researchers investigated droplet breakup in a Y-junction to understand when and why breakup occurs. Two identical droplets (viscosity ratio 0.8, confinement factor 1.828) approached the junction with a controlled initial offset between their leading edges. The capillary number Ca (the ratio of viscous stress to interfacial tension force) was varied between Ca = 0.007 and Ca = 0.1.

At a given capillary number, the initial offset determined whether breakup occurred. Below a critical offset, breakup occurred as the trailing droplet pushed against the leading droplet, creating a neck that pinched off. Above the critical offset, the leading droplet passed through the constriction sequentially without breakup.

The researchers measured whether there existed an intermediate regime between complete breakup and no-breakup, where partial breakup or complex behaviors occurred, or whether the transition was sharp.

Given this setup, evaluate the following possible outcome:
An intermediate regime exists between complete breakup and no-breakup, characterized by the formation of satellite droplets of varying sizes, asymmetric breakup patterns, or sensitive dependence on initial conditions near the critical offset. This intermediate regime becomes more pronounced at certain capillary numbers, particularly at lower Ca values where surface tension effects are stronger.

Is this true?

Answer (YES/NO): NO